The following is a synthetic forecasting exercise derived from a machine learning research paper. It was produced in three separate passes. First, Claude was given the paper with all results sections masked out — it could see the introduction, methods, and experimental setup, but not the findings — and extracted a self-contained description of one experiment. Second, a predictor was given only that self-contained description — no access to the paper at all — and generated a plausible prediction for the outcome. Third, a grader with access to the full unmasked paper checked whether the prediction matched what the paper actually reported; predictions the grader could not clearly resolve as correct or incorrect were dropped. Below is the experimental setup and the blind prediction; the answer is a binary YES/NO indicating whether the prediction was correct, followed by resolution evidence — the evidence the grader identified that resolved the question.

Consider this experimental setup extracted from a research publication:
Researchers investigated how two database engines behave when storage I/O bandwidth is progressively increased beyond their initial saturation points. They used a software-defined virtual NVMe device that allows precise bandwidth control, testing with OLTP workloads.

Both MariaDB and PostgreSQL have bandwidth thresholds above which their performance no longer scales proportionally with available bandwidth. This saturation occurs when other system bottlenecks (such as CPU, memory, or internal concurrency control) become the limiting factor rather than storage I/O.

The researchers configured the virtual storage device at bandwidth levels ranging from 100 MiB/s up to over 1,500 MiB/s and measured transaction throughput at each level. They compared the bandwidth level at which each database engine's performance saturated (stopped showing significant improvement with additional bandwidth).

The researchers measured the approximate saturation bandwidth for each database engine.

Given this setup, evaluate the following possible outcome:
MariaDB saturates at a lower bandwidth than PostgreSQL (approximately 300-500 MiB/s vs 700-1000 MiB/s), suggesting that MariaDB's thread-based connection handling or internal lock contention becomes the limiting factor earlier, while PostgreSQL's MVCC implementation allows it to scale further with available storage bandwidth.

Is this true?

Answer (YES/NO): NO